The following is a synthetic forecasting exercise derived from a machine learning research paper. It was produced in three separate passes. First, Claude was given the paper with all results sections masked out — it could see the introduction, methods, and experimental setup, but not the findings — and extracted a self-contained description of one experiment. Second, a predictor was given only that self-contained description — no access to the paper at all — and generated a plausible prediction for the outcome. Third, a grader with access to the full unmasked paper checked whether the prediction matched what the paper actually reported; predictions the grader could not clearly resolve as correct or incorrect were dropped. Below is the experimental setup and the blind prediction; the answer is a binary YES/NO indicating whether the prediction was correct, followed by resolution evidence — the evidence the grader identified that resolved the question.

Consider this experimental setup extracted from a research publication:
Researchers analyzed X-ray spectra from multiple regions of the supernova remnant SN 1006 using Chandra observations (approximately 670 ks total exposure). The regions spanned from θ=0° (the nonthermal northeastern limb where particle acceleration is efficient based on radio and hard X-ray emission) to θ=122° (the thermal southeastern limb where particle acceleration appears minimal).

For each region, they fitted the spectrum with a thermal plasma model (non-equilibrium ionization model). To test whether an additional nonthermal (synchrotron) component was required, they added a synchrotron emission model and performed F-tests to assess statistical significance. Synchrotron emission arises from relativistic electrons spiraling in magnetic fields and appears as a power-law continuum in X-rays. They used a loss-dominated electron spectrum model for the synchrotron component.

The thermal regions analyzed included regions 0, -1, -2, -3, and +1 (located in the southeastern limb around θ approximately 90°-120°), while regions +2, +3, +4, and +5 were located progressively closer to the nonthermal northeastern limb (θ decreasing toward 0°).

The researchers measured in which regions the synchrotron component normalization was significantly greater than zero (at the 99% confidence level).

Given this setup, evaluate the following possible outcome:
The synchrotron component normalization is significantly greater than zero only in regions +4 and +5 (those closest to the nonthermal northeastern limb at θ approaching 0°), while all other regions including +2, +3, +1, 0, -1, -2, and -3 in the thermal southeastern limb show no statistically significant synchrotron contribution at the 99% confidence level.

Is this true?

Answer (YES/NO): NO